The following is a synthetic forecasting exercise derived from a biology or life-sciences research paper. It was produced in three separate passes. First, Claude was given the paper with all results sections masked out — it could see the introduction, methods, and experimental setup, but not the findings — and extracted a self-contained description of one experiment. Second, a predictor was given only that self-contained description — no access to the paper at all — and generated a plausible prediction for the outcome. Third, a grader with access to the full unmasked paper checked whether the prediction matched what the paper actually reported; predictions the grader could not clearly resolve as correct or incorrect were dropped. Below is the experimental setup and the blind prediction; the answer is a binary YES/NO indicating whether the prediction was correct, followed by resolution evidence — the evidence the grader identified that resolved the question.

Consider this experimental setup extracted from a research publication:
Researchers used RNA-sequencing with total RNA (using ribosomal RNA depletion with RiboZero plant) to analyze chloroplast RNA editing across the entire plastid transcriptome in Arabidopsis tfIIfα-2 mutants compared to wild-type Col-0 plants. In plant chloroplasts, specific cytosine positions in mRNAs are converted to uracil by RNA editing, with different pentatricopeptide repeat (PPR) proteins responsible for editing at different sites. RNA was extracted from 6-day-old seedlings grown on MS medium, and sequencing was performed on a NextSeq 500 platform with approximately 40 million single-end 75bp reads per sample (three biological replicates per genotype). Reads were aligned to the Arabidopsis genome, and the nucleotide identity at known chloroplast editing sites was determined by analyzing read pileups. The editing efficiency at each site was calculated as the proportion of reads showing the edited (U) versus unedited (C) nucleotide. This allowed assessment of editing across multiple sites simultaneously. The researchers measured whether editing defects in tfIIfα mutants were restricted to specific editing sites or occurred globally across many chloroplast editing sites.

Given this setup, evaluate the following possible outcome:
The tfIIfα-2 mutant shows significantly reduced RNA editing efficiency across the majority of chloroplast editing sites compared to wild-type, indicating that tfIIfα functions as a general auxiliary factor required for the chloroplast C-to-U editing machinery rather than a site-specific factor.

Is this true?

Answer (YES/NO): NO